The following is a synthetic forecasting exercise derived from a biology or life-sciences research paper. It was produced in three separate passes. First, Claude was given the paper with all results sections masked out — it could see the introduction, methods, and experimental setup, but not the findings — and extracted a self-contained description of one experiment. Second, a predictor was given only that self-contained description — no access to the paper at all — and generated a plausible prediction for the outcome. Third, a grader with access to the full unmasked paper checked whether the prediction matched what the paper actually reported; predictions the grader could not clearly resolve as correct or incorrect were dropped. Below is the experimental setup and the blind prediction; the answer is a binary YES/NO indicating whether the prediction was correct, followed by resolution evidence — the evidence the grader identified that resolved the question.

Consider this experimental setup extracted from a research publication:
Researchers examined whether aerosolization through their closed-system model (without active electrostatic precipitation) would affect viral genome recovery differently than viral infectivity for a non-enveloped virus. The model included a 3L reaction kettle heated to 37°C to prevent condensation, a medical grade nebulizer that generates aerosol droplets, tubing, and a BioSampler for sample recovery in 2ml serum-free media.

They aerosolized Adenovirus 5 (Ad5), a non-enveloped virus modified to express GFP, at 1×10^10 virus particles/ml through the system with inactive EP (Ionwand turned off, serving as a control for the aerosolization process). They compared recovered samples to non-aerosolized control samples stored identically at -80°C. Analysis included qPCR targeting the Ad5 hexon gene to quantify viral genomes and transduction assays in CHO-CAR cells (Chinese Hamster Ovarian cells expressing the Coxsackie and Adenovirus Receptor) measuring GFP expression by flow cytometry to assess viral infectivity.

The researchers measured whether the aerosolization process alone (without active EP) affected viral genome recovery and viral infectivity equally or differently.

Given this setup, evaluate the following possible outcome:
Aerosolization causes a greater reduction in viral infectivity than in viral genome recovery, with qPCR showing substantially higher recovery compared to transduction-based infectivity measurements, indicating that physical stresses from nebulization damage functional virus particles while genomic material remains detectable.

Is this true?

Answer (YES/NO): NO